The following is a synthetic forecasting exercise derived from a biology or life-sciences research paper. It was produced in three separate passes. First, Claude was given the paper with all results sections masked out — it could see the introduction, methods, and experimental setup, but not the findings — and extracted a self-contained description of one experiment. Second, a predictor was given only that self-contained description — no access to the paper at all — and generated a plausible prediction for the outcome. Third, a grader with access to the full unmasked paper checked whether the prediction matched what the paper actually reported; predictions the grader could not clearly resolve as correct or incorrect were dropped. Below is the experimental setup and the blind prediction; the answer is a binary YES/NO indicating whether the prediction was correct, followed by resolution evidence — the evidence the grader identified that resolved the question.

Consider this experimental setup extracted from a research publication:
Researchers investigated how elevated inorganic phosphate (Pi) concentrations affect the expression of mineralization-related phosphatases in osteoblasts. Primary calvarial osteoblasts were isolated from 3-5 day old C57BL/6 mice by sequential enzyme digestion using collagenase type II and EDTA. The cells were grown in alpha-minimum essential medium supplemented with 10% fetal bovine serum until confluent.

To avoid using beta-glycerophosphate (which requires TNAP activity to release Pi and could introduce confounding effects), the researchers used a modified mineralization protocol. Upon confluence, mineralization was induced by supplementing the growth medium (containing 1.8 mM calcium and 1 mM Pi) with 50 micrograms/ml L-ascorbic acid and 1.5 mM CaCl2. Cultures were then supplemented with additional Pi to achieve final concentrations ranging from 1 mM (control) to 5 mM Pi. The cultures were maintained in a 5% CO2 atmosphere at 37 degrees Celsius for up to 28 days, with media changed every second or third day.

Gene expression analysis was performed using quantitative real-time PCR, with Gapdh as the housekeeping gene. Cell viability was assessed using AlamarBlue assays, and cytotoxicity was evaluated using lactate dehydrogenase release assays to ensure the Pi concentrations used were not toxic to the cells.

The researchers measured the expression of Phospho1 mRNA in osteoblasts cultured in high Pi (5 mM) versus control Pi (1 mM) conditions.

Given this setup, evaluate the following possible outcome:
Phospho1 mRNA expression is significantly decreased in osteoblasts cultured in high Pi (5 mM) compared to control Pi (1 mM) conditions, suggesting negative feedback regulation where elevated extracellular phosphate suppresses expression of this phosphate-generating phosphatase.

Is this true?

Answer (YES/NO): YES